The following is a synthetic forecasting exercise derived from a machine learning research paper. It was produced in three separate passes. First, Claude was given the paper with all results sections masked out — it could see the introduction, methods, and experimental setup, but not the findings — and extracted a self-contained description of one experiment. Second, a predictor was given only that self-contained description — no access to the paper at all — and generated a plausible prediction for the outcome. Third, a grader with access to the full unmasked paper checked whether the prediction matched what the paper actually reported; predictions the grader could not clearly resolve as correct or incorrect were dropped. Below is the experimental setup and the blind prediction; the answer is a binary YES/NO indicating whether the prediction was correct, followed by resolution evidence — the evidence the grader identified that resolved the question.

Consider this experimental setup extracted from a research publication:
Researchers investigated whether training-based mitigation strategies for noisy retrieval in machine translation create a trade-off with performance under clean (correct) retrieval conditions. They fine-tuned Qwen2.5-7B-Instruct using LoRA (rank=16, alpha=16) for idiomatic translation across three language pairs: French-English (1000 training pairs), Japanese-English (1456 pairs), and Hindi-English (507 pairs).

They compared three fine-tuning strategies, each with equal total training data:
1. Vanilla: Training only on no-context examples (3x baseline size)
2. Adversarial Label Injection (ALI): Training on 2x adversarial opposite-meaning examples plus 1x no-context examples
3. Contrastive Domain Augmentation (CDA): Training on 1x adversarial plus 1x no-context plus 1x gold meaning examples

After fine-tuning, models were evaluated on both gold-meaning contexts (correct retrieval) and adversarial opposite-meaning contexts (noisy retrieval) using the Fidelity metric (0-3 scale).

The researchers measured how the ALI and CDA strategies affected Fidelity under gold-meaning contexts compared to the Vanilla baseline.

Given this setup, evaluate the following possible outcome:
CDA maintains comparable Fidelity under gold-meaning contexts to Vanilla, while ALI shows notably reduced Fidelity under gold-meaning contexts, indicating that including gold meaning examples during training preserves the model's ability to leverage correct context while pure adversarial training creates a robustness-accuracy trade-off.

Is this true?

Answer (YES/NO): NO